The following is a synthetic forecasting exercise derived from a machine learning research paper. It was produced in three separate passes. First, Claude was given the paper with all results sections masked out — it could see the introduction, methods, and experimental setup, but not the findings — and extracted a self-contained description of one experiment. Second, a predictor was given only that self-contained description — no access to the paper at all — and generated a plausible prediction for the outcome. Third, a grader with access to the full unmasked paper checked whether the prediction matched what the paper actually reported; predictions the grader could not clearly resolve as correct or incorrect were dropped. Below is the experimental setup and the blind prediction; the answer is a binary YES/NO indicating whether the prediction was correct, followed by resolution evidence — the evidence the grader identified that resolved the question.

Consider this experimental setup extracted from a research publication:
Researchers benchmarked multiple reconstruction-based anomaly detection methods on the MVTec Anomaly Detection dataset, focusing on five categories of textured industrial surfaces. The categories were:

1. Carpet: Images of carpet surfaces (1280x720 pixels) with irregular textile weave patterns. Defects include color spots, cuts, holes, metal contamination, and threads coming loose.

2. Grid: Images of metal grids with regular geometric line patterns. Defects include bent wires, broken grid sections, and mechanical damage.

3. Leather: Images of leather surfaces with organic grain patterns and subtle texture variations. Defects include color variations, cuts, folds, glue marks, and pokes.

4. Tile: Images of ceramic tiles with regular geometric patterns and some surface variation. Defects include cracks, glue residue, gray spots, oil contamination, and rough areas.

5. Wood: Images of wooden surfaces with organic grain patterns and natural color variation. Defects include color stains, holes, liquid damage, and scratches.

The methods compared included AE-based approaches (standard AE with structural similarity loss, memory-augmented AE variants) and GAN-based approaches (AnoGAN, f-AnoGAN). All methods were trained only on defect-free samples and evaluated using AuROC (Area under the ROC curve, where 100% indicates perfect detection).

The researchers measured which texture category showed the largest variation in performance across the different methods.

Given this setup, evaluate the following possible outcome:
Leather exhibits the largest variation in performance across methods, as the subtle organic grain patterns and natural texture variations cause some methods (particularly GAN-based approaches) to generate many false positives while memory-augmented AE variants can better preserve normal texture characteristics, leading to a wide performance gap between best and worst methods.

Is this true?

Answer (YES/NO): NO